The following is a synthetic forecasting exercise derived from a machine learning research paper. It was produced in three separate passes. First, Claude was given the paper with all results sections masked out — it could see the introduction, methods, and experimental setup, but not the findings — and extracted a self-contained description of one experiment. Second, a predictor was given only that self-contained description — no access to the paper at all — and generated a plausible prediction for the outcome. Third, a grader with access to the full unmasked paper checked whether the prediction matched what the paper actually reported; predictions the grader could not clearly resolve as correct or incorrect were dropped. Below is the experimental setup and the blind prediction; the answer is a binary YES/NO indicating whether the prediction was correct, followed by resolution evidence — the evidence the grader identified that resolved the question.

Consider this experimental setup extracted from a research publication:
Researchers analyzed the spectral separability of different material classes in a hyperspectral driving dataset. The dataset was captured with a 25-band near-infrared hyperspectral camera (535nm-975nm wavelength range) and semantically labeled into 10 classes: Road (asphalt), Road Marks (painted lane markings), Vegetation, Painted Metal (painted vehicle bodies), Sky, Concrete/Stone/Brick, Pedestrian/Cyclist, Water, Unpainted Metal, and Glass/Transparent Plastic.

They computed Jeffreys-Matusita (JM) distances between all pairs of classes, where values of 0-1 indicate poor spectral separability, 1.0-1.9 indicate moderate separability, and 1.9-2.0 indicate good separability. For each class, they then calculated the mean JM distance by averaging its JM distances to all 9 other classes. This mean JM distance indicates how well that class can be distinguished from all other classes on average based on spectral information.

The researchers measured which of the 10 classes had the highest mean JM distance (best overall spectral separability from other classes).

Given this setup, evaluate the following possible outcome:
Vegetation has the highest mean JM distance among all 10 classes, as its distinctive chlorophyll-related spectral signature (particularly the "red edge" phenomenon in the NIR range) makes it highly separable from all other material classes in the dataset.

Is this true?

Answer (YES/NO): NO